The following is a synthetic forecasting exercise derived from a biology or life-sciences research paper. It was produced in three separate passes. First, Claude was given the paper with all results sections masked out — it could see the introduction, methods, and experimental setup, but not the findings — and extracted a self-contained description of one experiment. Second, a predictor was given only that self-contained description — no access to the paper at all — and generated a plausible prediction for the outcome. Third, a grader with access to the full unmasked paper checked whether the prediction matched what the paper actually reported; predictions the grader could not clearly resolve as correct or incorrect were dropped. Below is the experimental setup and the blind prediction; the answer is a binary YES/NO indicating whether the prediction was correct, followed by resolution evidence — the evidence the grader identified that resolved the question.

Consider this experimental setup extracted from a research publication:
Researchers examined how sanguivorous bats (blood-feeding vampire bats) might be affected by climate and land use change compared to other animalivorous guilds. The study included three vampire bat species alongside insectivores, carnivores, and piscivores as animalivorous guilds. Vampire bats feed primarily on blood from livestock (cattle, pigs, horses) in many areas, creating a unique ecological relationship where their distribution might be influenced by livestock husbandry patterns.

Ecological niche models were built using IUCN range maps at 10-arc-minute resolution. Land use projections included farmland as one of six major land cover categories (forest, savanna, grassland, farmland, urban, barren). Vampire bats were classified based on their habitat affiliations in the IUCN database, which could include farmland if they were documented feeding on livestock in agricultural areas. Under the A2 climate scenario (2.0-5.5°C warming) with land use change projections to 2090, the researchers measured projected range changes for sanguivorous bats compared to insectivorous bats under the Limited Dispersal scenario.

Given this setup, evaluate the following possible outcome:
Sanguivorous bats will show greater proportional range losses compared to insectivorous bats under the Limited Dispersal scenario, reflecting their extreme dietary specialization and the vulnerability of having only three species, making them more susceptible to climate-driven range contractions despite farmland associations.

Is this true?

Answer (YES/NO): NO